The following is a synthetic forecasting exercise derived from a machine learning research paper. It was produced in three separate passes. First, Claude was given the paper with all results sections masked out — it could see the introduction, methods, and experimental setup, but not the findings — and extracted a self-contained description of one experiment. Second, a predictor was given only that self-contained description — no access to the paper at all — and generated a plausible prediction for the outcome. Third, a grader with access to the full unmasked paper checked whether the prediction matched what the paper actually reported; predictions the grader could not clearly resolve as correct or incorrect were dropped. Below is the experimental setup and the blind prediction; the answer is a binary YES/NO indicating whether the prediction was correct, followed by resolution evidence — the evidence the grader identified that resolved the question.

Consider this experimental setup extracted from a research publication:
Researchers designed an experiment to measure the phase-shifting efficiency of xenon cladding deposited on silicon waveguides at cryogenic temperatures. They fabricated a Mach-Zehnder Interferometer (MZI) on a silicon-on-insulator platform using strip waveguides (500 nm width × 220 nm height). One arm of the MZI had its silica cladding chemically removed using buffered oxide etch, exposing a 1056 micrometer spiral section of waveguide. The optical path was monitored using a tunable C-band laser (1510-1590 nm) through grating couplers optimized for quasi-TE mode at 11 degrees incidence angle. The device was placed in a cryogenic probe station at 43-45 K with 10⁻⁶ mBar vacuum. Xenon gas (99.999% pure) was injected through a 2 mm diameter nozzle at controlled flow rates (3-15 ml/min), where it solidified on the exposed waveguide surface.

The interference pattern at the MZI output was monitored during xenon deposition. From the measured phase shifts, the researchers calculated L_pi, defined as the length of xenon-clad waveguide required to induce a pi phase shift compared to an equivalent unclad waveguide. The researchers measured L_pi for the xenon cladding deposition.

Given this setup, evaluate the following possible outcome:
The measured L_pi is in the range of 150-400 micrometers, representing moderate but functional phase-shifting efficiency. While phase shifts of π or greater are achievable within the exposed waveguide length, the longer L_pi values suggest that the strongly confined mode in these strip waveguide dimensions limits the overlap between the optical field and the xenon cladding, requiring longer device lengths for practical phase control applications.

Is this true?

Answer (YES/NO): NO